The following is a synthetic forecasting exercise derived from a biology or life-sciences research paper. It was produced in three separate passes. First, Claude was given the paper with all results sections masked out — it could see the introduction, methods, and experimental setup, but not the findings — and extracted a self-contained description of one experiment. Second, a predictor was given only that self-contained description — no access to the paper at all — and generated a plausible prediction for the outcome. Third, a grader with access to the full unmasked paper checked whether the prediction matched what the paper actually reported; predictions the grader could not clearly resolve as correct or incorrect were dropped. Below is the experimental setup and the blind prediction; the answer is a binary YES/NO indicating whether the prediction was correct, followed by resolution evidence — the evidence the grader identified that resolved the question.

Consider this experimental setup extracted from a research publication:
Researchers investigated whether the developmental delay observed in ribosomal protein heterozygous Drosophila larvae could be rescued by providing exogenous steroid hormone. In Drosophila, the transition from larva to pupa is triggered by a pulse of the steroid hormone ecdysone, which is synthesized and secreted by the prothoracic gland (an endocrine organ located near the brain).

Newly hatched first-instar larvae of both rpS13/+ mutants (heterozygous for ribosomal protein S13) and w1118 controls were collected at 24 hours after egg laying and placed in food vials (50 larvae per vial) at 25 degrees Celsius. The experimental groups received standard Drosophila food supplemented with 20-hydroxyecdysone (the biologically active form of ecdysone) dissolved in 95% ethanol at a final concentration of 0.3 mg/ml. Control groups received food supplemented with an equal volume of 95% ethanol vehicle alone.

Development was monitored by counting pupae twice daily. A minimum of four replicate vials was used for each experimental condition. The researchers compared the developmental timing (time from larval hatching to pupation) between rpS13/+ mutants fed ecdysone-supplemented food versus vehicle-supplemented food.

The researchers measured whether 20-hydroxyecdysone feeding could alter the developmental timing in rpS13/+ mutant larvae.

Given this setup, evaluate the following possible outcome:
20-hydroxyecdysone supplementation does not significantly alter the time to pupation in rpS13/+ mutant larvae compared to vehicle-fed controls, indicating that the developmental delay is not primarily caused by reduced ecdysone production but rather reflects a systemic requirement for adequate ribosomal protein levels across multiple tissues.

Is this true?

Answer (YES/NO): NO